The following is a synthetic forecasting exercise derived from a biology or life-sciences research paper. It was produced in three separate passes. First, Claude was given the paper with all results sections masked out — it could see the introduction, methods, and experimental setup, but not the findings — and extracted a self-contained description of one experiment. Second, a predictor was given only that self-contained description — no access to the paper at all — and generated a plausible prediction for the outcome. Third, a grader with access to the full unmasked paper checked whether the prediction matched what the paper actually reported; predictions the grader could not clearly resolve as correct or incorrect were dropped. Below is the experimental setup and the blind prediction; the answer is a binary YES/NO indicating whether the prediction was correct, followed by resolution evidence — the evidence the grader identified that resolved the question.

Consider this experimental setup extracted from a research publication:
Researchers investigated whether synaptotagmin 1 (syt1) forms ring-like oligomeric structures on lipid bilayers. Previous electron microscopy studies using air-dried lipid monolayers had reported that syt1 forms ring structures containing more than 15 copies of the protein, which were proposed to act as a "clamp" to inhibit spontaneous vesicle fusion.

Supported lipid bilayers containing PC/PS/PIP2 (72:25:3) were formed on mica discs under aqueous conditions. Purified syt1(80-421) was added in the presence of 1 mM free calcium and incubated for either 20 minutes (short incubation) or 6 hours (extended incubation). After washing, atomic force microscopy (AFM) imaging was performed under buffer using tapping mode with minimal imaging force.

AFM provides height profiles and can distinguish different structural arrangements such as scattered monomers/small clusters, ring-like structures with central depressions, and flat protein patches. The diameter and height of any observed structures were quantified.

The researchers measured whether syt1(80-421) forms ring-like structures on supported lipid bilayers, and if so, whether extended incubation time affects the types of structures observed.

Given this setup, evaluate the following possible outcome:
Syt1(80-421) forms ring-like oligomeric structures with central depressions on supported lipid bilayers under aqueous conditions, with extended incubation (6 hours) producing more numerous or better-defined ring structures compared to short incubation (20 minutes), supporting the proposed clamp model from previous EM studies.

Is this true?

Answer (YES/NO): YES